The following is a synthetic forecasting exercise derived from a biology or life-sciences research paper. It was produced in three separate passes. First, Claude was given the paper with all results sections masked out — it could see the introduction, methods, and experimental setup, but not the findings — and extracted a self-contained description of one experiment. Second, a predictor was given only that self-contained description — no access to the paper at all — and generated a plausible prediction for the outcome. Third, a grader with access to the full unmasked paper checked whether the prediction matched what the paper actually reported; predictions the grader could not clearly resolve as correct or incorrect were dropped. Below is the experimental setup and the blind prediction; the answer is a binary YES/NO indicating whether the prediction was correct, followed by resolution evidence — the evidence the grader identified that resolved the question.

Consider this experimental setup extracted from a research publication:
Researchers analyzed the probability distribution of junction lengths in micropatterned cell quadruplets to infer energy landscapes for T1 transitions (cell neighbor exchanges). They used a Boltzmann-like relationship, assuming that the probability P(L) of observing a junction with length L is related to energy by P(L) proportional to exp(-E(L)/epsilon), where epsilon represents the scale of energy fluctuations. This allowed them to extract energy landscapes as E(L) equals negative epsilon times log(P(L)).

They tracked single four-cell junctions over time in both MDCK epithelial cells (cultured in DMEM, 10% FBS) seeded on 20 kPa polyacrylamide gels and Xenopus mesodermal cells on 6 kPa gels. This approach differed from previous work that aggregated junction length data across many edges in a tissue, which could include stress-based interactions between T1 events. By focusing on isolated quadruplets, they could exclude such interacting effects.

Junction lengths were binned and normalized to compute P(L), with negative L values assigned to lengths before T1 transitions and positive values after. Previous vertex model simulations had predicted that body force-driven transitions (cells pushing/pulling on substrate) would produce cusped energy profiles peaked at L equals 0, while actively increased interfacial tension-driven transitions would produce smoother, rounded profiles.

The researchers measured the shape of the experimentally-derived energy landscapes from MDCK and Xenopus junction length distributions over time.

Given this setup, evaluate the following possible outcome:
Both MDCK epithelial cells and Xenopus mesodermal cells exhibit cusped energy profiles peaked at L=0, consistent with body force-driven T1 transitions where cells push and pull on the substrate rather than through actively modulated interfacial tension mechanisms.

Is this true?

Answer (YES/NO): YES